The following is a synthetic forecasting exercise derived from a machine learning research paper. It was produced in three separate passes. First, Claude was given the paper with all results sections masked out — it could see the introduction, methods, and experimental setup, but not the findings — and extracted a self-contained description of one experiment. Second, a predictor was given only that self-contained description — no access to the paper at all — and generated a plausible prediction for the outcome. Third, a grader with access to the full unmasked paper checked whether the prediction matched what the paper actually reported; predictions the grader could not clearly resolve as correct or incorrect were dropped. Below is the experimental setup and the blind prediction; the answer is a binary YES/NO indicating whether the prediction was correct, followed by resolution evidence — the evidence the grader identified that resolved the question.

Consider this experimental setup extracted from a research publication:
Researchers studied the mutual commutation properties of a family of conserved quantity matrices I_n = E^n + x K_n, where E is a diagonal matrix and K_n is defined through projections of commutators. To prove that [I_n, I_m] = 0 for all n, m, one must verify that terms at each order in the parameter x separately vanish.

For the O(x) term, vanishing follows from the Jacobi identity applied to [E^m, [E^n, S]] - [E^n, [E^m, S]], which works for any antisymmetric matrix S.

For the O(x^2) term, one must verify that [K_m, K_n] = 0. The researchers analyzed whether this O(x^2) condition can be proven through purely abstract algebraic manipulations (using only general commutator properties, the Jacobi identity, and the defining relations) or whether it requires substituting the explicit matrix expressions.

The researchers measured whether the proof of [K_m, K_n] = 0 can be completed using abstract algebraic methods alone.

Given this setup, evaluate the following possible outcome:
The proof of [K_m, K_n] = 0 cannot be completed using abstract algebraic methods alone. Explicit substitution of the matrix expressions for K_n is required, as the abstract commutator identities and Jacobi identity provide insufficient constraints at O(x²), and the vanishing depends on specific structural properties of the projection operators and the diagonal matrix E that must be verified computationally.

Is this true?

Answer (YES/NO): YES